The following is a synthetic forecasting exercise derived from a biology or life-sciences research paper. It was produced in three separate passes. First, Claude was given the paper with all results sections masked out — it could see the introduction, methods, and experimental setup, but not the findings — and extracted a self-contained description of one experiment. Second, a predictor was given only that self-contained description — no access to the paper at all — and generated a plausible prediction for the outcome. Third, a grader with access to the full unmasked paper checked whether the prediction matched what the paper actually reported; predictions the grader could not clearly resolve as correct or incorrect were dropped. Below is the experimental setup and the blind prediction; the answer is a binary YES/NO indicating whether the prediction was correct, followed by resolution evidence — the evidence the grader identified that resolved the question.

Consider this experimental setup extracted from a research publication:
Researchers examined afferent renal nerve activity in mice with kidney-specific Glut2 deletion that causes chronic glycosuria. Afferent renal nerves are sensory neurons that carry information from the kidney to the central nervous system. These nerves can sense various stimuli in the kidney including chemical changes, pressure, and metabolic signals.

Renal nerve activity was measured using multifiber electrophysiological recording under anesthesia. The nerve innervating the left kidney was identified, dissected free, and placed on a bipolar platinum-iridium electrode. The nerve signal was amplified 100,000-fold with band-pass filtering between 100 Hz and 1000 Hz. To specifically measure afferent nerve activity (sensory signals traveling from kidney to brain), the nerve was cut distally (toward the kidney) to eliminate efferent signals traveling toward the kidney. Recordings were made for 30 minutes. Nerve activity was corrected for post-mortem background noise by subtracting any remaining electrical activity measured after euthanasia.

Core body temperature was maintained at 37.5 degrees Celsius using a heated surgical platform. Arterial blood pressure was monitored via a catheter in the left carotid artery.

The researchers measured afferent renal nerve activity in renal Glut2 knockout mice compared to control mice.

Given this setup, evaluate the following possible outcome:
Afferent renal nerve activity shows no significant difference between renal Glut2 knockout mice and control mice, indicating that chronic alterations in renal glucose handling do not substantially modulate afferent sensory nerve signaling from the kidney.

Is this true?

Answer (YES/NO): YES